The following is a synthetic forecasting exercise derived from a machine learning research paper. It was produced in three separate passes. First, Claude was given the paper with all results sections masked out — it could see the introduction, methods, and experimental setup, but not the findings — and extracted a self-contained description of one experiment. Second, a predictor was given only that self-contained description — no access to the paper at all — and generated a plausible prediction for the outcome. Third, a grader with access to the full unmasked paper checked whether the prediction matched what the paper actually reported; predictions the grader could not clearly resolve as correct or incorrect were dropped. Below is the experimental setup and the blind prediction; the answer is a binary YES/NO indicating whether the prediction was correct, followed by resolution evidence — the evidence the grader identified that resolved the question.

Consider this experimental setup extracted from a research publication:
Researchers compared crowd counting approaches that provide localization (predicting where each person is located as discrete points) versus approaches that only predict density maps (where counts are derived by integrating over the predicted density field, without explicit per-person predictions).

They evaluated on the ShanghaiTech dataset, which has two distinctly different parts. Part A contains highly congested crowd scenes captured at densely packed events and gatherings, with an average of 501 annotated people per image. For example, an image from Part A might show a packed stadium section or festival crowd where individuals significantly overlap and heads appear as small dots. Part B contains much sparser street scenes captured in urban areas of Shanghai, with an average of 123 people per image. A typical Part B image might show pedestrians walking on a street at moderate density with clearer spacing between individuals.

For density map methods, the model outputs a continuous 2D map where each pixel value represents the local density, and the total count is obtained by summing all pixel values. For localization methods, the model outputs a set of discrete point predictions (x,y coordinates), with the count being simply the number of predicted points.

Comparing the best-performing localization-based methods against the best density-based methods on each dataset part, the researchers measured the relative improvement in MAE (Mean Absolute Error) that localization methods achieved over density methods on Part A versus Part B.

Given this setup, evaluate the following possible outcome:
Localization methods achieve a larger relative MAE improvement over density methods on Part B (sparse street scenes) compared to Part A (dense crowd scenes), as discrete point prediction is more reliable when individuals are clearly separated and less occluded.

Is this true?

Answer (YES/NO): YES